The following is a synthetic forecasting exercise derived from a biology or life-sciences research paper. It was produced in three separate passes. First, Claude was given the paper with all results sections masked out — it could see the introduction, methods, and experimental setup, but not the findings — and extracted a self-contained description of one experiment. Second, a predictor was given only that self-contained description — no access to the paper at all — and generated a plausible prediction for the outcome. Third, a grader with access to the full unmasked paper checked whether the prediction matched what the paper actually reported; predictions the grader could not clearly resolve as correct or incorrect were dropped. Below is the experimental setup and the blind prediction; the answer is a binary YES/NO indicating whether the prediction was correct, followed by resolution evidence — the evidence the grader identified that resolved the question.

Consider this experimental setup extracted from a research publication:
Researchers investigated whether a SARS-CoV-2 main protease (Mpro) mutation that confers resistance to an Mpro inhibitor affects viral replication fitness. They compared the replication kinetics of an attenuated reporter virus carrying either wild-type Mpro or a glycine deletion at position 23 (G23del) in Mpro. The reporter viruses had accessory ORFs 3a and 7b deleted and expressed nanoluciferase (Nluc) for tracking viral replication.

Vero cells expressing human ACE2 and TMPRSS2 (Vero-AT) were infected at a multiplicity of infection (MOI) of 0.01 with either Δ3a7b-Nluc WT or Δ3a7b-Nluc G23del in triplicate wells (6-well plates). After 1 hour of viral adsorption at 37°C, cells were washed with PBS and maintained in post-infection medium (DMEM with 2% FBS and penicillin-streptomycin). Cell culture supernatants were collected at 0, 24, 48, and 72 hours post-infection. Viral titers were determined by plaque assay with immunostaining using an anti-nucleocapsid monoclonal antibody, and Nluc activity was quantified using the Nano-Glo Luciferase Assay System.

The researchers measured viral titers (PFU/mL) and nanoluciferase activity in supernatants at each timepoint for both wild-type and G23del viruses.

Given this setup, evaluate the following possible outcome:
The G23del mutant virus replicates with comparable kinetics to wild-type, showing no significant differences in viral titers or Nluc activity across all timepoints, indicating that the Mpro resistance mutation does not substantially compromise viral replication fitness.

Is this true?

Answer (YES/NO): NO